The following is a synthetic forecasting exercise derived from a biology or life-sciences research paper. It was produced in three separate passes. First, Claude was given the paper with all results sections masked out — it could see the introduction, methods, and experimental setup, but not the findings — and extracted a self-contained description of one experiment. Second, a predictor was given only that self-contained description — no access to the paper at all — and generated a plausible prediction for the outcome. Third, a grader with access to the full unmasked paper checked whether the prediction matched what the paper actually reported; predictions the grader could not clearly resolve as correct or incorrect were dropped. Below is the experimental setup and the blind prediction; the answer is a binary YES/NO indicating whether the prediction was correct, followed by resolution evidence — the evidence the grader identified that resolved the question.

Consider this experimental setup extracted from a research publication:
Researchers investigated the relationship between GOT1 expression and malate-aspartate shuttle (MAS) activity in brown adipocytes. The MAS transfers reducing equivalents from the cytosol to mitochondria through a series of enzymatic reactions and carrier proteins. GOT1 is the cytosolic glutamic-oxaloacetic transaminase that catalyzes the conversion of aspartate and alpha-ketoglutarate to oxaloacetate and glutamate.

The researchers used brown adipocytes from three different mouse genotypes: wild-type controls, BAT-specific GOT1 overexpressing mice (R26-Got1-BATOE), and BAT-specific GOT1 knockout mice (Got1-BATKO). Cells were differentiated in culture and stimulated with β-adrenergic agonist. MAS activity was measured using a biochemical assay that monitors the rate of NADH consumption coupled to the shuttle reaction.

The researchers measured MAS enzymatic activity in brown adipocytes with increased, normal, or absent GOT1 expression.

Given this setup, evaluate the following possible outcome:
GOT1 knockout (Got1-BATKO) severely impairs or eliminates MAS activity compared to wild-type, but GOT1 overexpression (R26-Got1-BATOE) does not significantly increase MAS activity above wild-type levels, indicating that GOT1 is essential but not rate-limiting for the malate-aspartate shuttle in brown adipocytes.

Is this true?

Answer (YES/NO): NO